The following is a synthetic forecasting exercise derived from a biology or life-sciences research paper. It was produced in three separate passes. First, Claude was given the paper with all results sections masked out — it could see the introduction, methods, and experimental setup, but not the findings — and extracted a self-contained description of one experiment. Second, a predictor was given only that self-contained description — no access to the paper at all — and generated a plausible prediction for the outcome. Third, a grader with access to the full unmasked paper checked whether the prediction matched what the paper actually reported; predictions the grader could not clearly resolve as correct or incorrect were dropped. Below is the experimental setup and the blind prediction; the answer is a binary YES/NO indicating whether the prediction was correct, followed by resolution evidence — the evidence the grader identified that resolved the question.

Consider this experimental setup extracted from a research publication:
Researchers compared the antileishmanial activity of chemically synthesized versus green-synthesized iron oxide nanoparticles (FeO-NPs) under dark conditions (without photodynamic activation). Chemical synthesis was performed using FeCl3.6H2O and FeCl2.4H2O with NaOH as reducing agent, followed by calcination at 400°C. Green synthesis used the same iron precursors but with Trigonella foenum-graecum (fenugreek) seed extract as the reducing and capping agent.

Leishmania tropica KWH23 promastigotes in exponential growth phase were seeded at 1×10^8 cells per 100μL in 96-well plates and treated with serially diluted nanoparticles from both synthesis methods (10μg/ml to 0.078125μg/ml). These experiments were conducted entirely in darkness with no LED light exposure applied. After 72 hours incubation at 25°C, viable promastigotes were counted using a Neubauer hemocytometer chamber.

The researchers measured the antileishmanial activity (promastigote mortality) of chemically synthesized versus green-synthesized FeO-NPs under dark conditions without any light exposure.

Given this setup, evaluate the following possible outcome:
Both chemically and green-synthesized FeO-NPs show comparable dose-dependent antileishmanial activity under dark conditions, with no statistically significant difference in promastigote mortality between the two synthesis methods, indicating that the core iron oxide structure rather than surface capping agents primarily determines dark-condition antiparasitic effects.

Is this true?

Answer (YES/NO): NO